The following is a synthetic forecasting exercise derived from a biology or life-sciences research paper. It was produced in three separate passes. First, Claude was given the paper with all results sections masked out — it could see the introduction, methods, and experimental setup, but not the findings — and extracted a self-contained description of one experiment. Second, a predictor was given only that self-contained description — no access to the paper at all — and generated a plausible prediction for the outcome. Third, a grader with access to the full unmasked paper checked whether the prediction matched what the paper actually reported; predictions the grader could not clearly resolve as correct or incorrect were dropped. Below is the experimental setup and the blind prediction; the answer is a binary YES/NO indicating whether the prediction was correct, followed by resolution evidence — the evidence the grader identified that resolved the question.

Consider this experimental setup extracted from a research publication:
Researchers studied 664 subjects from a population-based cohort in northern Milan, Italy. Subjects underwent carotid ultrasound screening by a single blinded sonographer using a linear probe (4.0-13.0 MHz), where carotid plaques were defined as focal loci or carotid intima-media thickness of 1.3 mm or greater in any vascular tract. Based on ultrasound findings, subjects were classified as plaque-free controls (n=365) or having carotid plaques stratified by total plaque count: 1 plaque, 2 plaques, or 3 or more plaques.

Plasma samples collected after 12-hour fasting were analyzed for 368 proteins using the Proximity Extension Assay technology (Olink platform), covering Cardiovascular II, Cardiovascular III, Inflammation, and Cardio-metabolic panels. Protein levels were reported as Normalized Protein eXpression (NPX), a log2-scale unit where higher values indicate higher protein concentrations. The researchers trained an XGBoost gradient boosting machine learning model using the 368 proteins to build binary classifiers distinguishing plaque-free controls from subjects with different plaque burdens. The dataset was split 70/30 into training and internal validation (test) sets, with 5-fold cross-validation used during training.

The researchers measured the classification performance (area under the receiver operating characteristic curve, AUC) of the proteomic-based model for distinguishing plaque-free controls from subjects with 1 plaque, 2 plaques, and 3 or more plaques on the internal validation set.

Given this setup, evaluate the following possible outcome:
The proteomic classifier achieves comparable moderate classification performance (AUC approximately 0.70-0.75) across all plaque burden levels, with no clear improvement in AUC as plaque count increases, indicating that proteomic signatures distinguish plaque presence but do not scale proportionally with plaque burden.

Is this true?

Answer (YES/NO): NO